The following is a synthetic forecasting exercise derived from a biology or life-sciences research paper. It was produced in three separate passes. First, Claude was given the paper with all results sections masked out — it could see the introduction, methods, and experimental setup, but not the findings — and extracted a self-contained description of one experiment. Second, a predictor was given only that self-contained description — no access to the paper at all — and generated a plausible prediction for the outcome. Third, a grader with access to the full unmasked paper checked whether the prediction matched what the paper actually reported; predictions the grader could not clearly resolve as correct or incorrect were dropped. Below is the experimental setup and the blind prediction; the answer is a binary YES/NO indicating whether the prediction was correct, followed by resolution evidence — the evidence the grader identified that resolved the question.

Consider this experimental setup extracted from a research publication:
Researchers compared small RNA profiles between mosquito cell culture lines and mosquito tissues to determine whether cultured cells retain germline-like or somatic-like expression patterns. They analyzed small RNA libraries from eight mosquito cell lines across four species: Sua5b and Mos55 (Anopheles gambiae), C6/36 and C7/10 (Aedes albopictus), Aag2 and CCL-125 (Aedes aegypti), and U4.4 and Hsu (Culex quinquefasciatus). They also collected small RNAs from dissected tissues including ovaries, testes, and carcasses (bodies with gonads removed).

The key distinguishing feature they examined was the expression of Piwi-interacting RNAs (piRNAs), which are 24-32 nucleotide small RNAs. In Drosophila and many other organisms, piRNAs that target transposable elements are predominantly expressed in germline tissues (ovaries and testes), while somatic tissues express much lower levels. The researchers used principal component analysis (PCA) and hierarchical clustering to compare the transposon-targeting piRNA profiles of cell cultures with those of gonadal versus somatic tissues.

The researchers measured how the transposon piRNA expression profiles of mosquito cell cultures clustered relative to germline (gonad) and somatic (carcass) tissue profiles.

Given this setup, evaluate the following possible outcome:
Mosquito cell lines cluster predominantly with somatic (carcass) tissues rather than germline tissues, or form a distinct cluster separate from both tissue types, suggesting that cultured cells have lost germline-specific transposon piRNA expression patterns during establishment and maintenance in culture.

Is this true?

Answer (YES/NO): YES